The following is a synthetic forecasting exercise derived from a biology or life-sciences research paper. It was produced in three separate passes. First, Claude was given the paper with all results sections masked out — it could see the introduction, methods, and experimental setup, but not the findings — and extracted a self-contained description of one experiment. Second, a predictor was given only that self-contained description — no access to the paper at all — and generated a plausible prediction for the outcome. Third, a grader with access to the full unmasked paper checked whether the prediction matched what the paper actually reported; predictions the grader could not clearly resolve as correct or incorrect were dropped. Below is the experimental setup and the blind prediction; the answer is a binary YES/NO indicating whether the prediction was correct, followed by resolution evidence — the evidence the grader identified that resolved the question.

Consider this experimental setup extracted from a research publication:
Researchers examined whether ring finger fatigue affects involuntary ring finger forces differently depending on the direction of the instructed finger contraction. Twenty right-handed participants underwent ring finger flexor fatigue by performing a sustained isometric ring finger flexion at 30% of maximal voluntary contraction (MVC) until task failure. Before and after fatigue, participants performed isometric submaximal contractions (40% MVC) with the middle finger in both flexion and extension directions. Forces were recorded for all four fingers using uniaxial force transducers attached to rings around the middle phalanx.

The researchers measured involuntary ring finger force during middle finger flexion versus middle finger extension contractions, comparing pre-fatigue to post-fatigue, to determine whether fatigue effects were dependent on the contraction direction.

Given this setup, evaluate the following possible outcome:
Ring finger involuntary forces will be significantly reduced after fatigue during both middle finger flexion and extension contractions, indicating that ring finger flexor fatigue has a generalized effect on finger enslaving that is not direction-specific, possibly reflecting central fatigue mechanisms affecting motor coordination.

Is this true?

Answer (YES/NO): NO